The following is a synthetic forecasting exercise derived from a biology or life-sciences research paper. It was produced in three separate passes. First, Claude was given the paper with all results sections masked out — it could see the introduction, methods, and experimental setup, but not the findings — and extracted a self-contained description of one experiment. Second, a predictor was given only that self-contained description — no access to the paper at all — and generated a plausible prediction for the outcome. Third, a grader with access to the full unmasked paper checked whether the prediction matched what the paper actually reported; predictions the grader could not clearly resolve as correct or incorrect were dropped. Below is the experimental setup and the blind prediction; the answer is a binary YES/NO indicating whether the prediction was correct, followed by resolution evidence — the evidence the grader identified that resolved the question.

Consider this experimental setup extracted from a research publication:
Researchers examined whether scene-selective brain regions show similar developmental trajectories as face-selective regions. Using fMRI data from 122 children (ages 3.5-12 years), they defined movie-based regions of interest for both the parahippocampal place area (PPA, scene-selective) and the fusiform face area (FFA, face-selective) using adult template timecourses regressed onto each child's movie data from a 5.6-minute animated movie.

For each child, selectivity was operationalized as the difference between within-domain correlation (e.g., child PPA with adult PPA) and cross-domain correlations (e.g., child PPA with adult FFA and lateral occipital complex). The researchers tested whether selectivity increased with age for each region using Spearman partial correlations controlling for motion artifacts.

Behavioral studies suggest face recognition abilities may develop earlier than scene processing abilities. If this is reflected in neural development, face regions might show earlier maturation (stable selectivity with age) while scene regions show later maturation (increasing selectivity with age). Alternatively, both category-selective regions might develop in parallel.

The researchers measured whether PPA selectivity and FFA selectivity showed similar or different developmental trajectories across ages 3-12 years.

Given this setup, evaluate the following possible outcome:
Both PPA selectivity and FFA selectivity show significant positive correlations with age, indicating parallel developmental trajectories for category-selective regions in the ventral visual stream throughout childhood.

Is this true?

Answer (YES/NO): NO